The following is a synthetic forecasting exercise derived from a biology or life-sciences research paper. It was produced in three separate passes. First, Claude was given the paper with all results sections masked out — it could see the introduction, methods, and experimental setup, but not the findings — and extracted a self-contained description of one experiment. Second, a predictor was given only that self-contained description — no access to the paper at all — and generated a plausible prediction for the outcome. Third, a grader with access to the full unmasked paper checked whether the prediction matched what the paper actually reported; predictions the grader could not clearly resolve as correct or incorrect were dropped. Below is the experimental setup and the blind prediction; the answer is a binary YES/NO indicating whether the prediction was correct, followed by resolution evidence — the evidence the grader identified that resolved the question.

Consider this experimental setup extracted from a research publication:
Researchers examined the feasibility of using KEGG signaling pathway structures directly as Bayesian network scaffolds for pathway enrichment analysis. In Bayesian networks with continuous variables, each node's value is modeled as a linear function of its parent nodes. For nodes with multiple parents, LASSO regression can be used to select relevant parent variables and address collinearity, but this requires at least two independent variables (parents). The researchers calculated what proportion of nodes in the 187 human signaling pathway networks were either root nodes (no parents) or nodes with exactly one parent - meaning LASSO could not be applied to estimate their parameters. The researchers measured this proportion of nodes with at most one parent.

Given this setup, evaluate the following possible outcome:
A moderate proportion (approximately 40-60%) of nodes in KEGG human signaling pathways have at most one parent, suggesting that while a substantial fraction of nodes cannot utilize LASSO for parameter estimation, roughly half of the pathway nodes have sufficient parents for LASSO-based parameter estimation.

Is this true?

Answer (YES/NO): NO